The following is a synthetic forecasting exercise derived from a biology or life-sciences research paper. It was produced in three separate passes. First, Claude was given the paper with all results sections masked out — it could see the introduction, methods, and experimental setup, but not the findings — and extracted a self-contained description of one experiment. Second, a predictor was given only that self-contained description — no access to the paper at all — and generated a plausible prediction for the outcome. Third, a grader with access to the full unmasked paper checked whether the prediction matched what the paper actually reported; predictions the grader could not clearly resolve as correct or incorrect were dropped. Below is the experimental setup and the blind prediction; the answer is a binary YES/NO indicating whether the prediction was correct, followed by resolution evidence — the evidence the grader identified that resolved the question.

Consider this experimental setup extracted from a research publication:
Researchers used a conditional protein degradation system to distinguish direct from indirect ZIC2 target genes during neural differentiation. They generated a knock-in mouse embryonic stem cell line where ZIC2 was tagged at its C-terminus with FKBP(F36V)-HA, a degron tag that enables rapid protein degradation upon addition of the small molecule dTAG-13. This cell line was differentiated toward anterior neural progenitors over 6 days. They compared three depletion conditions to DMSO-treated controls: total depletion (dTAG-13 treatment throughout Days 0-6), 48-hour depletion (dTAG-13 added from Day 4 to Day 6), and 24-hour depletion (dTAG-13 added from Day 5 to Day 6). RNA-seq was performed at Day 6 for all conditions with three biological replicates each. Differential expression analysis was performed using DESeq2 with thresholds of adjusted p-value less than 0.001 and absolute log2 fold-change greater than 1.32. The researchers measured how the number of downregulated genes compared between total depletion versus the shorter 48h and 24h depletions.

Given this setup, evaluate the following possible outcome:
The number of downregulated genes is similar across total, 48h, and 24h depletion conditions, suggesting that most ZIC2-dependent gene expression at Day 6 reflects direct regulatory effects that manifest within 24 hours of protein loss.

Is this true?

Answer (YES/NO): NO